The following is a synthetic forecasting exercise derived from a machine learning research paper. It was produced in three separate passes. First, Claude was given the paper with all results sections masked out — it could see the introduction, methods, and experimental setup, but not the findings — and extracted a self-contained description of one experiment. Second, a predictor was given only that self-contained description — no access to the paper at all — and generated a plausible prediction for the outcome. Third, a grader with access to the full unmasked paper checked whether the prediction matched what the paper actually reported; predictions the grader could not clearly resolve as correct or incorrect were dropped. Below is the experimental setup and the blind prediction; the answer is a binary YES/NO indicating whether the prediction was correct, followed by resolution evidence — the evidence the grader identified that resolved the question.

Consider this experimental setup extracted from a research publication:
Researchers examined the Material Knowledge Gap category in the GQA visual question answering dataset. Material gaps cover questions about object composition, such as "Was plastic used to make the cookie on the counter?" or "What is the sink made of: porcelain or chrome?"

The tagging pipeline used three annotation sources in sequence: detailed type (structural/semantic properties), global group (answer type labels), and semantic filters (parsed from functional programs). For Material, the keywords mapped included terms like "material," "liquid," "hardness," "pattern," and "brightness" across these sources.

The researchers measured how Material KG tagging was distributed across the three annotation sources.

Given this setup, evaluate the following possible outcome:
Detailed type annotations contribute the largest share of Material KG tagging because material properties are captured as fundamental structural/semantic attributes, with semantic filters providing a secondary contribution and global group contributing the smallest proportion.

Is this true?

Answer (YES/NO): NO